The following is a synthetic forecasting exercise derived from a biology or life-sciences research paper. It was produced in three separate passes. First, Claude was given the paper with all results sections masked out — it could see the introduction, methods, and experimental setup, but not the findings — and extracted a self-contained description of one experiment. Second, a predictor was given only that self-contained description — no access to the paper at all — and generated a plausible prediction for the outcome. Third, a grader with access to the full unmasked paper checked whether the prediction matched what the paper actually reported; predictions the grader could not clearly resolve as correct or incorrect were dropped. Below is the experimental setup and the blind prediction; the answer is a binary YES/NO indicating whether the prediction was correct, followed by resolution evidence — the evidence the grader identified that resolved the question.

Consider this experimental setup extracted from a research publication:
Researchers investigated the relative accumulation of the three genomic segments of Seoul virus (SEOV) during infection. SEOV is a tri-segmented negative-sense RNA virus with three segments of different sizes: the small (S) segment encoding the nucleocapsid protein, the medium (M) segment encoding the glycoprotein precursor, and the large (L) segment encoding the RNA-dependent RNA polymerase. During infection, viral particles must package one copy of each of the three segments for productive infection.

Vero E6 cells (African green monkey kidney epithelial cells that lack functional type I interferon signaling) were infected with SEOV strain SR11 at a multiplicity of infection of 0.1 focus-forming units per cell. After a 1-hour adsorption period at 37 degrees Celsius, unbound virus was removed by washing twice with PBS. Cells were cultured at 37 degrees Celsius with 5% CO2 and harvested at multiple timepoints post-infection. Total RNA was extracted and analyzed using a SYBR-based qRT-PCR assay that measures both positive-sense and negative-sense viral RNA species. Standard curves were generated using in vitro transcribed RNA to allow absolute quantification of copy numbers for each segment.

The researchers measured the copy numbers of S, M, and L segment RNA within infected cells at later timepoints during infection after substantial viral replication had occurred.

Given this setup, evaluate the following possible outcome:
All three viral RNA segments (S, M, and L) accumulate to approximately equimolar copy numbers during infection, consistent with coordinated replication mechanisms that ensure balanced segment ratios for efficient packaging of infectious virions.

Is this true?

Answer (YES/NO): NO